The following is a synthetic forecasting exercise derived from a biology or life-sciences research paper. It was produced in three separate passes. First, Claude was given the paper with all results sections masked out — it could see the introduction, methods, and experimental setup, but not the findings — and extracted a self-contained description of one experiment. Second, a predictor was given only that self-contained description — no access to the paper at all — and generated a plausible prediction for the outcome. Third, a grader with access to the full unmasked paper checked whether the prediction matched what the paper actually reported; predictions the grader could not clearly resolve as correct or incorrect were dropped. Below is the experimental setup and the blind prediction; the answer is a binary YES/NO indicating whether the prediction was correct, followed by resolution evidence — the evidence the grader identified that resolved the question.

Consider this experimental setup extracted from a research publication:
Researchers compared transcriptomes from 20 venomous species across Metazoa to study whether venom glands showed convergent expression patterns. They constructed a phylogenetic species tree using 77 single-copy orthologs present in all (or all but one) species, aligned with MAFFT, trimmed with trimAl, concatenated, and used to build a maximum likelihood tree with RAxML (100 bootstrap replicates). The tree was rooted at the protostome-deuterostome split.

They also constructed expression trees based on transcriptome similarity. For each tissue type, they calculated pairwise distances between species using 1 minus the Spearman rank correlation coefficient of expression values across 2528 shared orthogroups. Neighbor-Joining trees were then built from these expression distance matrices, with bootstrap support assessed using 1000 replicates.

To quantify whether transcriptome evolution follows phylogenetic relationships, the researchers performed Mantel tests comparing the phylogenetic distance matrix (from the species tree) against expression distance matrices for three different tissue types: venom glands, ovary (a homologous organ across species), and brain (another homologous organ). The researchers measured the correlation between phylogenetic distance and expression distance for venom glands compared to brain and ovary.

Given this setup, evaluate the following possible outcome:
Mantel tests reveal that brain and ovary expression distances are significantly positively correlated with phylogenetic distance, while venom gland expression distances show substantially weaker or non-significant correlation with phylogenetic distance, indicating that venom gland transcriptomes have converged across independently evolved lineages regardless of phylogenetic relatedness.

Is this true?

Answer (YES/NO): NO